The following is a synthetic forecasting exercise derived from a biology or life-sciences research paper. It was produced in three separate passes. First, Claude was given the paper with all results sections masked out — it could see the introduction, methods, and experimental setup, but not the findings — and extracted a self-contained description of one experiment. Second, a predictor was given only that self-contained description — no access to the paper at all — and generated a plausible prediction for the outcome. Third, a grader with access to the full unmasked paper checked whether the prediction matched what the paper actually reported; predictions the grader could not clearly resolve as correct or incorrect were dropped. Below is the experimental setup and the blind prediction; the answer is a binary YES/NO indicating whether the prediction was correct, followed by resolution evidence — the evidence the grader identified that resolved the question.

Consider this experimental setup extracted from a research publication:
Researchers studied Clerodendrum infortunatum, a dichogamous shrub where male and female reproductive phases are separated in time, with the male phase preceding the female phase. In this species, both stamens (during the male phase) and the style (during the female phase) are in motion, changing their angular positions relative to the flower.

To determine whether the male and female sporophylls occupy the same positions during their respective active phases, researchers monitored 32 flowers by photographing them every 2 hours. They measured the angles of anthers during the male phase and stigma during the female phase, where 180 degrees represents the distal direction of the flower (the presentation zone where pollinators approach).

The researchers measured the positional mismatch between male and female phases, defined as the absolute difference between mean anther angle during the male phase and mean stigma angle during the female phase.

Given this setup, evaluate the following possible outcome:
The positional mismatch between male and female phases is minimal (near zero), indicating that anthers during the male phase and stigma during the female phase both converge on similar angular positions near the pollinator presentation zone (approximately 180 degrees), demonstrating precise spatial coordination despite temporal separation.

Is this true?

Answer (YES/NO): NO